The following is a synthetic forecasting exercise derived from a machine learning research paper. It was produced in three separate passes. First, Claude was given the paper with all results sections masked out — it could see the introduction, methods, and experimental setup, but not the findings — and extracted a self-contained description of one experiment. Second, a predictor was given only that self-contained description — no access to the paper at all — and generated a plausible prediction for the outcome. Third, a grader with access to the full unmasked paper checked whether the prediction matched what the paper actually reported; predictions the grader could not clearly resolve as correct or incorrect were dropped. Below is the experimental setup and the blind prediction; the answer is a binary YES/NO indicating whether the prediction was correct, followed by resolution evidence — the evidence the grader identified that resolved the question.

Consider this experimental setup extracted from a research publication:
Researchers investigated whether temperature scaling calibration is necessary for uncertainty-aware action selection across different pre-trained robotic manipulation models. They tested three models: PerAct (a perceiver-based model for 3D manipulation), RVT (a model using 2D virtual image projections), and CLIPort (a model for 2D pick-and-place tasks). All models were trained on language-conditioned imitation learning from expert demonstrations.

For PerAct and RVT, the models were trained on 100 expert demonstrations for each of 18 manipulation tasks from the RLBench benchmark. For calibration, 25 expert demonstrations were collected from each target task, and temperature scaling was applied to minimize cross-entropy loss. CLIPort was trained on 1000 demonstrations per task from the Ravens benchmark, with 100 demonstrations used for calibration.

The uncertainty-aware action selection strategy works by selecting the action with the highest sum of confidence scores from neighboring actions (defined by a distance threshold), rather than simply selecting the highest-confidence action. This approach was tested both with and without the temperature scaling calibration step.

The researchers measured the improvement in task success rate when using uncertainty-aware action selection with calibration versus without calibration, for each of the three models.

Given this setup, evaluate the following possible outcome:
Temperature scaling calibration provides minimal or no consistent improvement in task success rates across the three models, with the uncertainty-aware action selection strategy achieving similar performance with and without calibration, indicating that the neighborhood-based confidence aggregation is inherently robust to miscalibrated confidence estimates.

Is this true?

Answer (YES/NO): NO